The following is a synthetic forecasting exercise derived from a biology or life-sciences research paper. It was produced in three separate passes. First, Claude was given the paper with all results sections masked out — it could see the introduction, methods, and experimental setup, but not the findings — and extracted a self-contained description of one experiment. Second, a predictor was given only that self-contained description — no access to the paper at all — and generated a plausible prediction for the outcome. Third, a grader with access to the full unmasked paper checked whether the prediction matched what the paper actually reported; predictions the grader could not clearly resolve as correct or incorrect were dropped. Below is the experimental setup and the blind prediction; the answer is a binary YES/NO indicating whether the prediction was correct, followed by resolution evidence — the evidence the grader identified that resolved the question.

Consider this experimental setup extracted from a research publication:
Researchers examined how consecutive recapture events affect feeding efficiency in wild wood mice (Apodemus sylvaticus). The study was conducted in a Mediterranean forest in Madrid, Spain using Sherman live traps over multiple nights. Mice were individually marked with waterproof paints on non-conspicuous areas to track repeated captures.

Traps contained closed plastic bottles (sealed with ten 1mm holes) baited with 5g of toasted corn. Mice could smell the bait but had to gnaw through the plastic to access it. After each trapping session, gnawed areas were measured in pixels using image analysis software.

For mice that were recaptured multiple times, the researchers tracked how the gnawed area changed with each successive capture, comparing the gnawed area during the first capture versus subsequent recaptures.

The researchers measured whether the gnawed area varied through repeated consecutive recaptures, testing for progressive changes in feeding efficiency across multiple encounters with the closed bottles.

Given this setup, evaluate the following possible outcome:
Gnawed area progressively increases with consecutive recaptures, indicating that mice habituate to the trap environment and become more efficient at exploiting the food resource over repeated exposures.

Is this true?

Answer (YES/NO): YES